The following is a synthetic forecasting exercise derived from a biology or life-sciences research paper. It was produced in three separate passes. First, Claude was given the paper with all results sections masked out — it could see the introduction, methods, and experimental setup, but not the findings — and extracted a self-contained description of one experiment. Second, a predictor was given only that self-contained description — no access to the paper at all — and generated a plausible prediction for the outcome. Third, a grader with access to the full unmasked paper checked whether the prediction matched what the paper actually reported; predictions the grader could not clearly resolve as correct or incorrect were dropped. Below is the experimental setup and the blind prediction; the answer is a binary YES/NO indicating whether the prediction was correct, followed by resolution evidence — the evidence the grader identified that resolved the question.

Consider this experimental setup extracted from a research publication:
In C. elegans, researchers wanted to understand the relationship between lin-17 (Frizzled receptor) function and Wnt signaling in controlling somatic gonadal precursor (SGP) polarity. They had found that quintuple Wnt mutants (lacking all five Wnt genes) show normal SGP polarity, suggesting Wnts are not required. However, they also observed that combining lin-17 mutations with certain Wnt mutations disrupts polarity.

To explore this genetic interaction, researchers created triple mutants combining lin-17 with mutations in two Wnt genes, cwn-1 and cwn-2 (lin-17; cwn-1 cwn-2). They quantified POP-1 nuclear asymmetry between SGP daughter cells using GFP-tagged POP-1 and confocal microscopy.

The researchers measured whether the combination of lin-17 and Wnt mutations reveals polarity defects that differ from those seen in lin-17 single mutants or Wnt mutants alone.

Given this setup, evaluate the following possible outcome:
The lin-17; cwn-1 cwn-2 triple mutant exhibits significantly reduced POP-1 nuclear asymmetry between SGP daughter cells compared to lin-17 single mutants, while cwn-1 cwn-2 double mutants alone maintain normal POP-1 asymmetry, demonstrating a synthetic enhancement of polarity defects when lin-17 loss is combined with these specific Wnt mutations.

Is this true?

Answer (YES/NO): YES